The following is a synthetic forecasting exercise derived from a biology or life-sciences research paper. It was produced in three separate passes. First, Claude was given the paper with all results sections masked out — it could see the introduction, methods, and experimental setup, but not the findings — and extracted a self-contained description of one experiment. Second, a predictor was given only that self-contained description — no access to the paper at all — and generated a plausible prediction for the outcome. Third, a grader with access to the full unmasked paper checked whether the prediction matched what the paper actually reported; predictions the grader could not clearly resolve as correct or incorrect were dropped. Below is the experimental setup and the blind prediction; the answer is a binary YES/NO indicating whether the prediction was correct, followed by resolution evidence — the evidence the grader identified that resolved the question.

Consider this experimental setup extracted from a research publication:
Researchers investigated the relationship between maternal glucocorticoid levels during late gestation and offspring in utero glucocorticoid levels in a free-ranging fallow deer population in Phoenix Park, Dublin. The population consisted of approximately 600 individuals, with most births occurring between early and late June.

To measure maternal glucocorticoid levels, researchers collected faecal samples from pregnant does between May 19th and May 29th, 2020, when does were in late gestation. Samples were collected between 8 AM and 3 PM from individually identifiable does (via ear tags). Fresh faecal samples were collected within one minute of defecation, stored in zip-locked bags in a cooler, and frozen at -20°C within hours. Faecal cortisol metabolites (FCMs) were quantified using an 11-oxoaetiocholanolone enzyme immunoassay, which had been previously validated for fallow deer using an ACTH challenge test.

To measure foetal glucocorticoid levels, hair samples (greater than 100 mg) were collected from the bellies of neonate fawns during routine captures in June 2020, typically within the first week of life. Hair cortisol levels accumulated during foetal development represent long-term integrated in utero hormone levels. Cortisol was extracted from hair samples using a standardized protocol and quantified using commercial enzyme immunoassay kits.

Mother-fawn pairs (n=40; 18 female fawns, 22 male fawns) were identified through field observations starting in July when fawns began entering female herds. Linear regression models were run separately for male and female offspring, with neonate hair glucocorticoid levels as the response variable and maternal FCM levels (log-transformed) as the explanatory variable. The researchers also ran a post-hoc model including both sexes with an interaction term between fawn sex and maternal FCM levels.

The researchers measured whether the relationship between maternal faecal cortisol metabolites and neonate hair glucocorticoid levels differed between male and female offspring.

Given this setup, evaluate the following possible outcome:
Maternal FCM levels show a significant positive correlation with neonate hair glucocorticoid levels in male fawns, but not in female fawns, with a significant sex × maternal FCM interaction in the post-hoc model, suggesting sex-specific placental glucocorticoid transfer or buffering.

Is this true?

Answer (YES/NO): NO